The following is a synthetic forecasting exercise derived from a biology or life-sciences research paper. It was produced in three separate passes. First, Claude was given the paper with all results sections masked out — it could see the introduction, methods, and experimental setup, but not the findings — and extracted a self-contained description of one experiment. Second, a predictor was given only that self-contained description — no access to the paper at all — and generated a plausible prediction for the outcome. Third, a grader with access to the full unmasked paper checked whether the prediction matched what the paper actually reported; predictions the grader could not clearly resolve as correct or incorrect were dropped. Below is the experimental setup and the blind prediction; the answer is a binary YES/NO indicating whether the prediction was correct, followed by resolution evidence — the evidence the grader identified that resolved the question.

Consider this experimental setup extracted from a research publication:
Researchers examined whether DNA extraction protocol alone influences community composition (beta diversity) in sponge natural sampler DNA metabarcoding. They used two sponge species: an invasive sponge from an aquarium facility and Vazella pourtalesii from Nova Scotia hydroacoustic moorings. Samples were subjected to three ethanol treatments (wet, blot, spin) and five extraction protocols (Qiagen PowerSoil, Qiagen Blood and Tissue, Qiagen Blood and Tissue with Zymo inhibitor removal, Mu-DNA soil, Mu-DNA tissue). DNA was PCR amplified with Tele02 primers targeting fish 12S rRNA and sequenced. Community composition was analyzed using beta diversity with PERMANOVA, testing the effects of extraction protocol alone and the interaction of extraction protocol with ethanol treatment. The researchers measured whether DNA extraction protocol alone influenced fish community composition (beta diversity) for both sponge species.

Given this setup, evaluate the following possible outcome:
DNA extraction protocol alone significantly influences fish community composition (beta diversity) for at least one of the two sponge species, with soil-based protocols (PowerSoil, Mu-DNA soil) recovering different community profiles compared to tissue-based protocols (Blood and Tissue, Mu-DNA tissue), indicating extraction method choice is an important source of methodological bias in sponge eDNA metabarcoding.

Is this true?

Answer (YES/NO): NO